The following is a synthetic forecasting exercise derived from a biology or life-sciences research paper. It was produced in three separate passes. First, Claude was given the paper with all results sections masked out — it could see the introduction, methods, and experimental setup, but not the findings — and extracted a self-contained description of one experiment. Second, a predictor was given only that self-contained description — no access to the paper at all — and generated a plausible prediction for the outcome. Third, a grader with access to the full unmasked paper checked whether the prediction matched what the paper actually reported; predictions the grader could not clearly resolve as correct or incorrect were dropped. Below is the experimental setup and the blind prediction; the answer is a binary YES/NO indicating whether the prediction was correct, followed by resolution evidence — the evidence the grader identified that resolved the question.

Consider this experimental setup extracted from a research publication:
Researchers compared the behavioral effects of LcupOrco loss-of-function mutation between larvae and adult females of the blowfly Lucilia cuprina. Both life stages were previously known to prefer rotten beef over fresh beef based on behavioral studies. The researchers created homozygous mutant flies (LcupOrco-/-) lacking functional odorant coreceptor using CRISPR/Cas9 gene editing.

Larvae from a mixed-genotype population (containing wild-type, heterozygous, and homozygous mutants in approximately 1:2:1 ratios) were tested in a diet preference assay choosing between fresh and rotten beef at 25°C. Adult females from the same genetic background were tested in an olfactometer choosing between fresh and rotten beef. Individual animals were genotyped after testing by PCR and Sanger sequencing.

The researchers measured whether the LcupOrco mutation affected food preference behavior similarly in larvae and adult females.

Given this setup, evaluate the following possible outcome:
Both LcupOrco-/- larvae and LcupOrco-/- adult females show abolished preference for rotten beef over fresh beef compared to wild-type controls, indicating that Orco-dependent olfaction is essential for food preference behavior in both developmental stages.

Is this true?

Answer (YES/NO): NO